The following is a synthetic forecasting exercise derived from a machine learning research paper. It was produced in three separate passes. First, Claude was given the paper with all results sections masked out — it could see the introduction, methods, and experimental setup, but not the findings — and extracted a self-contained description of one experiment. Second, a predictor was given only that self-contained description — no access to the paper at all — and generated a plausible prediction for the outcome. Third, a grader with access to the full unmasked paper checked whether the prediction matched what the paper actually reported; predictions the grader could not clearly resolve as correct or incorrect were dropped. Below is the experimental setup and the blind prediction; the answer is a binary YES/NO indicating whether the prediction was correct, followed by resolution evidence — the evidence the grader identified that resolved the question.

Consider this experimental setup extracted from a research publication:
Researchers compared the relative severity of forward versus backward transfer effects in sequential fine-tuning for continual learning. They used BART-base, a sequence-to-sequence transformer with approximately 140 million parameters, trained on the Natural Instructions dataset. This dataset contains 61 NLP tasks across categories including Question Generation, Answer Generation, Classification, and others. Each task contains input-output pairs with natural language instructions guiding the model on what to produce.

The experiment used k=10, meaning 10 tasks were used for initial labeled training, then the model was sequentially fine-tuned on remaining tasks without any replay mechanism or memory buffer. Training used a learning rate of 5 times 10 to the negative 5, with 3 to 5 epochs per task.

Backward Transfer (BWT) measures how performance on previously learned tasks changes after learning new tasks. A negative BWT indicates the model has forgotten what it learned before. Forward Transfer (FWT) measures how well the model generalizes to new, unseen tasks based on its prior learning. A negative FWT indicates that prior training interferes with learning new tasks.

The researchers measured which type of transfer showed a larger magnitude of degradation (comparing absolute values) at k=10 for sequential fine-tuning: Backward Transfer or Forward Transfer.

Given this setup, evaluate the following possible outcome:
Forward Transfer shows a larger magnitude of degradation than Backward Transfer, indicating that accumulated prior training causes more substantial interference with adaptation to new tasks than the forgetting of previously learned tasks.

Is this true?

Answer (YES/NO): NO